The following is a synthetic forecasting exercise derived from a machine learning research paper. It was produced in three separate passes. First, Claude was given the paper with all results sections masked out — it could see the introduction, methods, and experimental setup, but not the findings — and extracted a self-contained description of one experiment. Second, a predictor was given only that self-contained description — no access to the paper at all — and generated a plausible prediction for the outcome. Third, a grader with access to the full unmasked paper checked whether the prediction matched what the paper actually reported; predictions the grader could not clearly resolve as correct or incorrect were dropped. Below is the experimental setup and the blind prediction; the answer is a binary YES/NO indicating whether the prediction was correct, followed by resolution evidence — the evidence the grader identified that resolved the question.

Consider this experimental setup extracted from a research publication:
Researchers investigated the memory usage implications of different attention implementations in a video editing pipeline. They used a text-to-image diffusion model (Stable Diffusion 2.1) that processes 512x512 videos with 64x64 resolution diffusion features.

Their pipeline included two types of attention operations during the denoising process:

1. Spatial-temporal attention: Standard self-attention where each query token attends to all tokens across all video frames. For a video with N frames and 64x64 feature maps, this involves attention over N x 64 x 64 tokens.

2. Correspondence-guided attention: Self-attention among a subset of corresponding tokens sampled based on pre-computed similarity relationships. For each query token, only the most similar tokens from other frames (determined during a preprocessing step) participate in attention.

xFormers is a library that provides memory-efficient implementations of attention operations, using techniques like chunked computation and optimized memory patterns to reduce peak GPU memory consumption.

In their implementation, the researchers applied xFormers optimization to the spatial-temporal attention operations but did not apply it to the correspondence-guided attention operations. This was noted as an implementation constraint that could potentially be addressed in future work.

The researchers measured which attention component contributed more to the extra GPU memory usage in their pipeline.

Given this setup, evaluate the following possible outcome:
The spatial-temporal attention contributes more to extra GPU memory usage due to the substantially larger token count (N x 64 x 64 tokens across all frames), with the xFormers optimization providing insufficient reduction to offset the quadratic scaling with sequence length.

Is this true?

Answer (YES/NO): NO